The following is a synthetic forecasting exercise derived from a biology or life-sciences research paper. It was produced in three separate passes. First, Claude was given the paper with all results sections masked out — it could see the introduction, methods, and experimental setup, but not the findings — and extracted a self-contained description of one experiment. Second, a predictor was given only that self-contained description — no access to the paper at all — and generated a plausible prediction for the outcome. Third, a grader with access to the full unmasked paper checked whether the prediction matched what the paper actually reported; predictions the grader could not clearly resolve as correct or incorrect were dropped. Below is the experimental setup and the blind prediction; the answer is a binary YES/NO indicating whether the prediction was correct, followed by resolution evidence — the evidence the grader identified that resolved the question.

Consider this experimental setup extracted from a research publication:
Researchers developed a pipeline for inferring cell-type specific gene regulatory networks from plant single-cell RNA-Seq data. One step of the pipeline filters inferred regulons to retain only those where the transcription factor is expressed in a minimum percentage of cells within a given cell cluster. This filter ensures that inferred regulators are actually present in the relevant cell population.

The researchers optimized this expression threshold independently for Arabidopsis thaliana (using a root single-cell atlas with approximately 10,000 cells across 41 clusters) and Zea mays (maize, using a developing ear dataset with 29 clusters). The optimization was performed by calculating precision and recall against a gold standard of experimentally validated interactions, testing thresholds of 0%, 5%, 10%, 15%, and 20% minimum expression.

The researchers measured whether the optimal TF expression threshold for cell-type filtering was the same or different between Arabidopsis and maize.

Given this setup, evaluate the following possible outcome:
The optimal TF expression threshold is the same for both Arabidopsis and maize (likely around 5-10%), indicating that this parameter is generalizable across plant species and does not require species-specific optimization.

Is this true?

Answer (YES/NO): NO